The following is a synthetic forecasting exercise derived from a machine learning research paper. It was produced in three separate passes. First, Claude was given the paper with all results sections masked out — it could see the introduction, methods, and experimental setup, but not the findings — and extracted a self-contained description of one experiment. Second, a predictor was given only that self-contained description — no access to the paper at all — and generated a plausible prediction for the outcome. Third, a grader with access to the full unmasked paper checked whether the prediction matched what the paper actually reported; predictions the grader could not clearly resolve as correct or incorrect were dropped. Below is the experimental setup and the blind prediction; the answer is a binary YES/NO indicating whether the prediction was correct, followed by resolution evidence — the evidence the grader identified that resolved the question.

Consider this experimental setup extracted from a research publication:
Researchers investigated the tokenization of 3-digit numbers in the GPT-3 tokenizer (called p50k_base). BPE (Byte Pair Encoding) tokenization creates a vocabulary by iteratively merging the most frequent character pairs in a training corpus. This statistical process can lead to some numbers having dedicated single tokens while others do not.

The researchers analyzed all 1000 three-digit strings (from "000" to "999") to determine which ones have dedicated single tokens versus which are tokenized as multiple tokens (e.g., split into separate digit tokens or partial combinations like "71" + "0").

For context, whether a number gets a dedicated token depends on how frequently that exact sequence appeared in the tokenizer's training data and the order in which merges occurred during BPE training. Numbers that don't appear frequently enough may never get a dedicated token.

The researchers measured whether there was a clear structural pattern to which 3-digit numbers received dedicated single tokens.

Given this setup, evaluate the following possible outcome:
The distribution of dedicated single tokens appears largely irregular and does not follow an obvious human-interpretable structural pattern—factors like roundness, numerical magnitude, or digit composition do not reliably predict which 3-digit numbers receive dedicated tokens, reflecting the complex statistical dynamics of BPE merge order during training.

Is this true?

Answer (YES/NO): NO